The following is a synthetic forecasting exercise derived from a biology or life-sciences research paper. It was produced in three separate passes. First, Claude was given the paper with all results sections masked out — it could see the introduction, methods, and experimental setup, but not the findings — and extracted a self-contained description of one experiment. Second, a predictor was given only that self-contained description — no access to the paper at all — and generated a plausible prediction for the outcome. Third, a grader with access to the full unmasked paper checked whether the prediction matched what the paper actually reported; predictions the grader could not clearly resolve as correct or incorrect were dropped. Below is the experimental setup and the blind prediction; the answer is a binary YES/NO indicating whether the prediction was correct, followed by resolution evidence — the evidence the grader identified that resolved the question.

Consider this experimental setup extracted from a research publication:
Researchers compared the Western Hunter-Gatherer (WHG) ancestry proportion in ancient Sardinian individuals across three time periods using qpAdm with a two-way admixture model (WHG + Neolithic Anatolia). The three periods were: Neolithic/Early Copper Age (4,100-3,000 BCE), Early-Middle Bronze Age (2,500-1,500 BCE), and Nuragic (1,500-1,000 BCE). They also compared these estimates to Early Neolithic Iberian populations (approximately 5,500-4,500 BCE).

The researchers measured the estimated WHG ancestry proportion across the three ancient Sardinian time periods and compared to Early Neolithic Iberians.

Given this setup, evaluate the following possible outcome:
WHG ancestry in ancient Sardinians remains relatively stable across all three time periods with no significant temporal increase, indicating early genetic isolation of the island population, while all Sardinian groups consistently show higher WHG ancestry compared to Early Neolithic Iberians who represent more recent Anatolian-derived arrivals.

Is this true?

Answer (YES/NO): YES